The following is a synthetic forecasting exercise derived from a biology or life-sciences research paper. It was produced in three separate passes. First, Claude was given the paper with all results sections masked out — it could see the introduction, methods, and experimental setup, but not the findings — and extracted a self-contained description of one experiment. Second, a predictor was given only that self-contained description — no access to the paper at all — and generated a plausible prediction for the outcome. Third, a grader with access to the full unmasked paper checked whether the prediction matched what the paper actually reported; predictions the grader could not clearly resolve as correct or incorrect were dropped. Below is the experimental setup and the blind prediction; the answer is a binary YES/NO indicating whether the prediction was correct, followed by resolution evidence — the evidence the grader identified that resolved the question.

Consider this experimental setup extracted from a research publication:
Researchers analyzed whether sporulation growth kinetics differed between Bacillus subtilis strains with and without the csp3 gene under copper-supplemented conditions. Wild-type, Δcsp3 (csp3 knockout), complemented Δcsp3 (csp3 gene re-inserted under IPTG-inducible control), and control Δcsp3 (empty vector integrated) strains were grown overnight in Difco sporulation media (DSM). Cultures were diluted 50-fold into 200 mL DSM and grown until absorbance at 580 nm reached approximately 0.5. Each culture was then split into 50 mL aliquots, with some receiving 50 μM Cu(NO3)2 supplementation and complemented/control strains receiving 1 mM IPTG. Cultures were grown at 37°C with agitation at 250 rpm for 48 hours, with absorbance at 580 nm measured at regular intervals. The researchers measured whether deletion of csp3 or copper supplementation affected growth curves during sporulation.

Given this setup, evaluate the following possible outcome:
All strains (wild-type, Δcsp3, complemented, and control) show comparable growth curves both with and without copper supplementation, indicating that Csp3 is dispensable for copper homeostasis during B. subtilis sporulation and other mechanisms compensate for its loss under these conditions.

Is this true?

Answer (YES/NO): NO